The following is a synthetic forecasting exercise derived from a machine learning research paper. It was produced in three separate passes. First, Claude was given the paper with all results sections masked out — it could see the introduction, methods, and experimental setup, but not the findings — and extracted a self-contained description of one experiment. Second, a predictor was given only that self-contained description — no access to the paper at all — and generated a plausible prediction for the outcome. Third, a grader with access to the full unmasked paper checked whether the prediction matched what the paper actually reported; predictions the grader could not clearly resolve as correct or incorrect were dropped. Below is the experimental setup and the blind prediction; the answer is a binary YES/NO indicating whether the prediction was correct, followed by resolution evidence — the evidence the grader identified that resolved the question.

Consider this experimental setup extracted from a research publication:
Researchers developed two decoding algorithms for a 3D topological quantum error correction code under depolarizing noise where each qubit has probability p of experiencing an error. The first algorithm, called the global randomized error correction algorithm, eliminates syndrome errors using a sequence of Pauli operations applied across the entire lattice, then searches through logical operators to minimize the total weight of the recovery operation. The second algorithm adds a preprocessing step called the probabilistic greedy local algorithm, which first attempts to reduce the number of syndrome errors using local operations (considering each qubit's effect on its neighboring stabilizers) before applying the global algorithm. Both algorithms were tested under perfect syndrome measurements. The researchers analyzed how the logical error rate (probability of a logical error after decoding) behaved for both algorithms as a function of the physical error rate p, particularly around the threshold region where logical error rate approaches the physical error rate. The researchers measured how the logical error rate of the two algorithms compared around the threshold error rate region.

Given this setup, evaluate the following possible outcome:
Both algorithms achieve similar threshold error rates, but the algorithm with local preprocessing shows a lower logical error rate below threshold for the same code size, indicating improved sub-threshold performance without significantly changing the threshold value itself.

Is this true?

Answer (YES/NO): NO